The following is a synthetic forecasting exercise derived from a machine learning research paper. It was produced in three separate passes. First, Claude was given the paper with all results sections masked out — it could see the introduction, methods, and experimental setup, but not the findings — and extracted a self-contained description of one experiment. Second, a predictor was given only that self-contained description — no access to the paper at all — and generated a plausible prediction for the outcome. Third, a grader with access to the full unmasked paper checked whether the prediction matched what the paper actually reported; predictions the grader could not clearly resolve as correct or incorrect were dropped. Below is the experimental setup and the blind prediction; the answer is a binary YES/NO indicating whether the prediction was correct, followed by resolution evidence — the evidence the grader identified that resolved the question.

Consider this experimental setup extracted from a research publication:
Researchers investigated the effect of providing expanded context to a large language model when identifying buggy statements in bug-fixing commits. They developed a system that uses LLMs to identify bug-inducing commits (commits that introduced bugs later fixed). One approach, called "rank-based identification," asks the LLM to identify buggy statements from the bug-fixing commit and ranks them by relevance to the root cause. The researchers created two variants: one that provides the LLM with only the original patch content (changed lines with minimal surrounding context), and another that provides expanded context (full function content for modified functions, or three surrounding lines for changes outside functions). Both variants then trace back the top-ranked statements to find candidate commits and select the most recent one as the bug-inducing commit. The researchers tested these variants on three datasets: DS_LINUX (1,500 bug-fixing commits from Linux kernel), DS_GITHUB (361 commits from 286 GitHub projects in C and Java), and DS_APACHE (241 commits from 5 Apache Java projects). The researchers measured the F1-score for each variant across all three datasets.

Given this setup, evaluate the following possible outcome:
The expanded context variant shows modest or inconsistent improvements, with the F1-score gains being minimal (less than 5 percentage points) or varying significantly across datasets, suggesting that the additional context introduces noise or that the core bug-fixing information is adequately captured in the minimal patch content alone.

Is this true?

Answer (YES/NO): NO